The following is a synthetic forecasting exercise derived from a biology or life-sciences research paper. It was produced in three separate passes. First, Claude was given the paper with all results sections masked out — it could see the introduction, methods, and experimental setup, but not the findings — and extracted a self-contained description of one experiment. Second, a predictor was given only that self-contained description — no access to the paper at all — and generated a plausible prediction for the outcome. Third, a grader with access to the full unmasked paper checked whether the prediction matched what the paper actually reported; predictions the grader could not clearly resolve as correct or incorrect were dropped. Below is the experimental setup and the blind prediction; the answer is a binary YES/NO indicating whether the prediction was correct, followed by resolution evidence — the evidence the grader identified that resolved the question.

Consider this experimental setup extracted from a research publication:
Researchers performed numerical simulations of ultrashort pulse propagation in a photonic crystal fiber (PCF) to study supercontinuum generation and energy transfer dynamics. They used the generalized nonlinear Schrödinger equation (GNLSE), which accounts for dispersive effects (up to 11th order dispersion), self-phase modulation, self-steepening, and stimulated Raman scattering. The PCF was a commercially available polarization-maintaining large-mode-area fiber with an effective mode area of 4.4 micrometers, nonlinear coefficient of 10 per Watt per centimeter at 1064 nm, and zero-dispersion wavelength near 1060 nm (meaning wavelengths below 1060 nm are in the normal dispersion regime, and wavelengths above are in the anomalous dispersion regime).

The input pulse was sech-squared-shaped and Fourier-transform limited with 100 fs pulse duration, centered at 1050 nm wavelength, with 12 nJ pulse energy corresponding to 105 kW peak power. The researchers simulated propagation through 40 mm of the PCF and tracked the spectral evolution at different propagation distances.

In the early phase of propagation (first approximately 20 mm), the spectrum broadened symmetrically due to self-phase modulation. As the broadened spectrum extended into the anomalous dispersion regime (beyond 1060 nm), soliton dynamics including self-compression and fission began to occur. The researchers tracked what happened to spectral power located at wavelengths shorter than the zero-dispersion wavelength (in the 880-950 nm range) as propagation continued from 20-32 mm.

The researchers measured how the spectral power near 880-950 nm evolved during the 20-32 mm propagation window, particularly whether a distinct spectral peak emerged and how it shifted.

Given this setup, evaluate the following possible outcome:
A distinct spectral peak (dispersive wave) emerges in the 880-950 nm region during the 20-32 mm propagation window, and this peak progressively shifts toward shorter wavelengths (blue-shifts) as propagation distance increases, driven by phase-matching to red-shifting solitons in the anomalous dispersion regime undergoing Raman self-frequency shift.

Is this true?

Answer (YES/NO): YES